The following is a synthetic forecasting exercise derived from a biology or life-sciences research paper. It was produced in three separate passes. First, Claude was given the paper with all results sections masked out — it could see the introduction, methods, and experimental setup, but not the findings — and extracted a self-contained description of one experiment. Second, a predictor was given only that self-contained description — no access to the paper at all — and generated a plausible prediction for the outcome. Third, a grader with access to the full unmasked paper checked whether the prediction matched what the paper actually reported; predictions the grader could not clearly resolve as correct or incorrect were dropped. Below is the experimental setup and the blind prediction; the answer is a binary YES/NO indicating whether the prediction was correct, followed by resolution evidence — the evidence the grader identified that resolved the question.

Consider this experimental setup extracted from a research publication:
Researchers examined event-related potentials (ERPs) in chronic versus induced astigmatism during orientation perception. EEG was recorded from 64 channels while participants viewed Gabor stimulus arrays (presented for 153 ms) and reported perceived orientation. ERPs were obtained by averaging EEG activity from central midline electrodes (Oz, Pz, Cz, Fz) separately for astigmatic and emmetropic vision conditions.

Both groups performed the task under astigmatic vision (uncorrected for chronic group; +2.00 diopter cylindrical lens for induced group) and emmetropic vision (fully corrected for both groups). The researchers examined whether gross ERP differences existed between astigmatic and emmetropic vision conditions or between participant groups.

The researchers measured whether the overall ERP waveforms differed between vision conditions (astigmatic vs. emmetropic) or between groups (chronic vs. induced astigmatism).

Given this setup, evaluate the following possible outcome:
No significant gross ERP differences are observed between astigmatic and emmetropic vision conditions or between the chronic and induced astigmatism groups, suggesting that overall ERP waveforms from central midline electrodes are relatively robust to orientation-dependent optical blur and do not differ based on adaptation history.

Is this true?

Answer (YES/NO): NO